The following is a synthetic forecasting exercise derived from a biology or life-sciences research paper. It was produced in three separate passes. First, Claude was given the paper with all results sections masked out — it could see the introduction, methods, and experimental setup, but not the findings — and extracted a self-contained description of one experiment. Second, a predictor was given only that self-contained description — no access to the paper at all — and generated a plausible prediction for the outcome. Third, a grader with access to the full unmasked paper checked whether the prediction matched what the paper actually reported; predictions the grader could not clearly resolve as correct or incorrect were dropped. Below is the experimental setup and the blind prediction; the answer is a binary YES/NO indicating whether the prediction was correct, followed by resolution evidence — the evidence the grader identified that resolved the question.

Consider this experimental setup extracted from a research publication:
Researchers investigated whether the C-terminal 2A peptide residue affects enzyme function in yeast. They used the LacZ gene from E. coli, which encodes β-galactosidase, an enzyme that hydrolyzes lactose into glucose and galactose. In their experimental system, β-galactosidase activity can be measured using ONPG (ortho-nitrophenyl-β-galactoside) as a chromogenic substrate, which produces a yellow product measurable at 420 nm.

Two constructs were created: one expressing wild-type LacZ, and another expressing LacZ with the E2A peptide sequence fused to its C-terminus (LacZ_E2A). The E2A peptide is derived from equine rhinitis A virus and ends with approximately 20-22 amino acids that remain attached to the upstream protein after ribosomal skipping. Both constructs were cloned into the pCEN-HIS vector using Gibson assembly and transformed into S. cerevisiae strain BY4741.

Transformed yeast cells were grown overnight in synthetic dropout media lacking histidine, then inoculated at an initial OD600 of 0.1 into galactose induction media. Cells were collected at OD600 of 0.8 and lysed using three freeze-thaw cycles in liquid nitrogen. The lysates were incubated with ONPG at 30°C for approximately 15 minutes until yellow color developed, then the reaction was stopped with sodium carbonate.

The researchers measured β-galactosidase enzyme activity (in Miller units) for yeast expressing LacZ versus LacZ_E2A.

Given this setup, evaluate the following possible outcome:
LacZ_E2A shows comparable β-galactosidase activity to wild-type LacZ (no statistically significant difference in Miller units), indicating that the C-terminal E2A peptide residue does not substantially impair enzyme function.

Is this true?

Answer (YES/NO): NO